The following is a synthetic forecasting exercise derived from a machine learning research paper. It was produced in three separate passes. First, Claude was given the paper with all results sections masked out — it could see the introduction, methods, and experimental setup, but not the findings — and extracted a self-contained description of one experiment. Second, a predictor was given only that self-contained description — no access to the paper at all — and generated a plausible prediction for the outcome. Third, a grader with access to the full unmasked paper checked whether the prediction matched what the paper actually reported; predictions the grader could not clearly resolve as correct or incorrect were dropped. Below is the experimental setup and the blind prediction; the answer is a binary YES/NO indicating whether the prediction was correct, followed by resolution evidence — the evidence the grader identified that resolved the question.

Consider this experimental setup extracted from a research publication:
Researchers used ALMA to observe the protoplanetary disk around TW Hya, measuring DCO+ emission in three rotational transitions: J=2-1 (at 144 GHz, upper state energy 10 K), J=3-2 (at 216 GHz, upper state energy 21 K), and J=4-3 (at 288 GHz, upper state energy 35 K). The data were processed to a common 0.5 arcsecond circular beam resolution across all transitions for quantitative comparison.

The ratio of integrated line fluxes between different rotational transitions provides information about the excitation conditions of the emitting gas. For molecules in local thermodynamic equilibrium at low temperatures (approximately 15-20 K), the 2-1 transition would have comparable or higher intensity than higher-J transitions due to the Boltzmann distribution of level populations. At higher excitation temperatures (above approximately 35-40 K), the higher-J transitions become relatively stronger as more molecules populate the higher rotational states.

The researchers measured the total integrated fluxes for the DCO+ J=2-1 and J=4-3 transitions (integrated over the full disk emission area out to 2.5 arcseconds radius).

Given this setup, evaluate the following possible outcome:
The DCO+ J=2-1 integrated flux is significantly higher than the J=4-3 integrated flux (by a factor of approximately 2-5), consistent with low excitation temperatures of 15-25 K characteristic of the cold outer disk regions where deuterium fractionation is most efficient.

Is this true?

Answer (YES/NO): NO